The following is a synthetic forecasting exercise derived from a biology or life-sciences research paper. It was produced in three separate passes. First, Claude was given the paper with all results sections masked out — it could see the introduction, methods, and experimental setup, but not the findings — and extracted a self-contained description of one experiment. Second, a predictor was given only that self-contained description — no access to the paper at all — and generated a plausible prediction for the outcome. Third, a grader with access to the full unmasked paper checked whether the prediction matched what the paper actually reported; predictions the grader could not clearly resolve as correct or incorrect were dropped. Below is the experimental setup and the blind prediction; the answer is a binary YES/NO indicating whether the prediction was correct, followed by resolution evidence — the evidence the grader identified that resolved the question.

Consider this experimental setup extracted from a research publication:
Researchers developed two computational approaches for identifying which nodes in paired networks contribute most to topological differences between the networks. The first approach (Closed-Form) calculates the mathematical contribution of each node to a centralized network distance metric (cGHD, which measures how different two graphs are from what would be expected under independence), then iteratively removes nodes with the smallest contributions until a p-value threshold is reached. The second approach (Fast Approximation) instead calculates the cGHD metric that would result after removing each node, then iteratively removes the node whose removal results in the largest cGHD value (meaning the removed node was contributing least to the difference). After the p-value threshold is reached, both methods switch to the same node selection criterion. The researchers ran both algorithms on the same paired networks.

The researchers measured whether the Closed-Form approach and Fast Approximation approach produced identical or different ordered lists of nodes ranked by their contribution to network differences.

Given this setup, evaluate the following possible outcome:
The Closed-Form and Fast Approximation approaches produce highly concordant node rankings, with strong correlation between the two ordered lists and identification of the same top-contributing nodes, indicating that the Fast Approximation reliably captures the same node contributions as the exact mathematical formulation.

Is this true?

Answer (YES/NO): NO